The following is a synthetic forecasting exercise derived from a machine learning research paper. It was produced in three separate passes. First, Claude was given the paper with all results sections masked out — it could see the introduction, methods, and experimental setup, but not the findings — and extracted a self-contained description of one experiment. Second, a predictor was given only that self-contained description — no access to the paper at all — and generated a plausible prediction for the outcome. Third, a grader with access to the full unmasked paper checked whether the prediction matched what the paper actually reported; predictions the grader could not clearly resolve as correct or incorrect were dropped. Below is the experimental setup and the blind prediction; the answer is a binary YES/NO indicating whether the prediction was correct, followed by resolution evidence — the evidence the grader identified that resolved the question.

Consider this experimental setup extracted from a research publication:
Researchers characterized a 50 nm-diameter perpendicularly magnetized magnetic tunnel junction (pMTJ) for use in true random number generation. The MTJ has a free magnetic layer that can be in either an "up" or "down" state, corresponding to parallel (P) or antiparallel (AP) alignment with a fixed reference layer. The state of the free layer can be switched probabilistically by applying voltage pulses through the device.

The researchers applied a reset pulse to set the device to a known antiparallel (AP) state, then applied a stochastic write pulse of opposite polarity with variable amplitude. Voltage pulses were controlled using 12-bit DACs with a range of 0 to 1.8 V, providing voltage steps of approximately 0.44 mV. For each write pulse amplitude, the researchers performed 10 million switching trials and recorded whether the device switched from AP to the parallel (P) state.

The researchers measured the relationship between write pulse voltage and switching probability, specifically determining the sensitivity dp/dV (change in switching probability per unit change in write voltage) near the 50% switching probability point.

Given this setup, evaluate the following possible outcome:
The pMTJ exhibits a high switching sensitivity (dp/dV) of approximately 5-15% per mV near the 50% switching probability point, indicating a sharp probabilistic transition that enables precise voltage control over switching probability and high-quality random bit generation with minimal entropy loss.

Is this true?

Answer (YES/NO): NO